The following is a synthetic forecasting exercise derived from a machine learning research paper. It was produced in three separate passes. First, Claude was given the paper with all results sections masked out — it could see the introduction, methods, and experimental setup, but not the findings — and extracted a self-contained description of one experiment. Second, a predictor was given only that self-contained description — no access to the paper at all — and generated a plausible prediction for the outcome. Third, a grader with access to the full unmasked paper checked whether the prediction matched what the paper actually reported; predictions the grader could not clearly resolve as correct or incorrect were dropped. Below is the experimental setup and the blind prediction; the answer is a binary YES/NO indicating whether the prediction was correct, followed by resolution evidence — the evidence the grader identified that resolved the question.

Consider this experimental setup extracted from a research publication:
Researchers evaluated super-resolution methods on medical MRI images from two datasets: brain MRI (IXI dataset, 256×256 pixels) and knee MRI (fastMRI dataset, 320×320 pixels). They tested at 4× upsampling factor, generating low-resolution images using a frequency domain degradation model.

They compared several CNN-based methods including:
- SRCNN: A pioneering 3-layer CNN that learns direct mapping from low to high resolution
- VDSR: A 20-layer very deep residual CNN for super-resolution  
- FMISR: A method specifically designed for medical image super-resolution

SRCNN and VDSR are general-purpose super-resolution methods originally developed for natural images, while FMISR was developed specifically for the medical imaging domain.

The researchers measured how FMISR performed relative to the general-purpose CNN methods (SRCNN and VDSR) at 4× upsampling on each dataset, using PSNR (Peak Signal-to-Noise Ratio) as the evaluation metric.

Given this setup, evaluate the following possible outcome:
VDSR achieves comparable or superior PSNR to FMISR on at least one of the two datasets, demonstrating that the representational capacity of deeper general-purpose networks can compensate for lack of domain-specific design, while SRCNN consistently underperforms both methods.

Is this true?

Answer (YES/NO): YES